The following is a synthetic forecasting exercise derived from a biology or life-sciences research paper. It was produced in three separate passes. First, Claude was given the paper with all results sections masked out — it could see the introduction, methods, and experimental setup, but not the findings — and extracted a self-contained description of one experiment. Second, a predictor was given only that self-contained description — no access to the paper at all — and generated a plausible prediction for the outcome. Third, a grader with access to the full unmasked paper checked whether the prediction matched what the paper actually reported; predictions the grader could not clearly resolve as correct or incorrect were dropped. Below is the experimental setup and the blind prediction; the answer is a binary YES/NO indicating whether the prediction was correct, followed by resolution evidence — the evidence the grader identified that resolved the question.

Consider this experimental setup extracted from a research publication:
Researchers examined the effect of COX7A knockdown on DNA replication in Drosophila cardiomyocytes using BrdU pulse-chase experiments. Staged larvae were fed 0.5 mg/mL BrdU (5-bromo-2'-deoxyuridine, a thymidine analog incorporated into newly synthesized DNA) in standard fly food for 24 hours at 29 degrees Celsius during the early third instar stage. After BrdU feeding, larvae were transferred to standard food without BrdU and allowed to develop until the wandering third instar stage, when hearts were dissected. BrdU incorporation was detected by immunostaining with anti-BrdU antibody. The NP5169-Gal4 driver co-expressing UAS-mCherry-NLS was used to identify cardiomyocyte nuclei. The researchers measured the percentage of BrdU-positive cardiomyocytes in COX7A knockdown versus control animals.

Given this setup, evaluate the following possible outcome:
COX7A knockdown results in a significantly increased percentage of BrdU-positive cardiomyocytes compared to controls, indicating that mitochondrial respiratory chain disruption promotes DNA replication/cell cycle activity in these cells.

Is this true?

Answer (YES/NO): NO